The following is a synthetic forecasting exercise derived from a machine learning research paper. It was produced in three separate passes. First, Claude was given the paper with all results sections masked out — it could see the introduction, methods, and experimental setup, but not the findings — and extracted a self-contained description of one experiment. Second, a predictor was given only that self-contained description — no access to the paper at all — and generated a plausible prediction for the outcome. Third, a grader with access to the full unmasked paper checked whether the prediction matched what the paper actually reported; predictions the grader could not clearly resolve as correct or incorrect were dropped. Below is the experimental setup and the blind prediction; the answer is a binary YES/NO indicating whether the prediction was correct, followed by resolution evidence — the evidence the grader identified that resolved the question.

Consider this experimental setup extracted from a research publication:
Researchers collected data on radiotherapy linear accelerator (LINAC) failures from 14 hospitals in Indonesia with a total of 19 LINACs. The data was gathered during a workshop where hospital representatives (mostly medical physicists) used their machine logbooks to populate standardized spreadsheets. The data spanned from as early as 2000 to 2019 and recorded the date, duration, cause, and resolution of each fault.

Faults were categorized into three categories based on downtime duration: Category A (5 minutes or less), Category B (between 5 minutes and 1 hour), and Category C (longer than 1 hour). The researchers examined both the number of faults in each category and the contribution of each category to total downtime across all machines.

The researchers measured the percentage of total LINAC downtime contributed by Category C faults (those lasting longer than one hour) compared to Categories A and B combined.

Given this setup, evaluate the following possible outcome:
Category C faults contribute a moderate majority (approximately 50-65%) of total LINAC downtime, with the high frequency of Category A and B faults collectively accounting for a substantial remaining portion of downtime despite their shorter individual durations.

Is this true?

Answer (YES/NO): NO